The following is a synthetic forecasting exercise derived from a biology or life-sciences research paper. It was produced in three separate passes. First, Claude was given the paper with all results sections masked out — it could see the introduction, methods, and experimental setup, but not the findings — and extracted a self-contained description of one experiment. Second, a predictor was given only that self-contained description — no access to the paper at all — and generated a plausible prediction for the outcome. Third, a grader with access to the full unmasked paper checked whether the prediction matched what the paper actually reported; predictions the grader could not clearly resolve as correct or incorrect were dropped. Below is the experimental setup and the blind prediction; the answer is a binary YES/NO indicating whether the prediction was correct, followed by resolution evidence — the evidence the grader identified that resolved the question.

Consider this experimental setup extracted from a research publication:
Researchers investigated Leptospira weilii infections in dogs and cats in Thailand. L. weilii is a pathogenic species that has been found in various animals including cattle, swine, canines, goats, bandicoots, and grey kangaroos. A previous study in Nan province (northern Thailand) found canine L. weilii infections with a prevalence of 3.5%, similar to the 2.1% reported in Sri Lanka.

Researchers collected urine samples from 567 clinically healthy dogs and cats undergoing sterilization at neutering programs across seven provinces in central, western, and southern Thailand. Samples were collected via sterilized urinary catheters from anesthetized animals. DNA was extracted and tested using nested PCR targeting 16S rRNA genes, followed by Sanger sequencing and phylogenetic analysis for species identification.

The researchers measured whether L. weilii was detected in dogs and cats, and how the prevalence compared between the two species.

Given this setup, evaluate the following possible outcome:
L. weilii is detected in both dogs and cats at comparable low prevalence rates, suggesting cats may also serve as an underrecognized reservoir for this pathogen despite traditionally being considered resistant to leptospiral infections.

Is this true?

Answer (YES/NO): NO